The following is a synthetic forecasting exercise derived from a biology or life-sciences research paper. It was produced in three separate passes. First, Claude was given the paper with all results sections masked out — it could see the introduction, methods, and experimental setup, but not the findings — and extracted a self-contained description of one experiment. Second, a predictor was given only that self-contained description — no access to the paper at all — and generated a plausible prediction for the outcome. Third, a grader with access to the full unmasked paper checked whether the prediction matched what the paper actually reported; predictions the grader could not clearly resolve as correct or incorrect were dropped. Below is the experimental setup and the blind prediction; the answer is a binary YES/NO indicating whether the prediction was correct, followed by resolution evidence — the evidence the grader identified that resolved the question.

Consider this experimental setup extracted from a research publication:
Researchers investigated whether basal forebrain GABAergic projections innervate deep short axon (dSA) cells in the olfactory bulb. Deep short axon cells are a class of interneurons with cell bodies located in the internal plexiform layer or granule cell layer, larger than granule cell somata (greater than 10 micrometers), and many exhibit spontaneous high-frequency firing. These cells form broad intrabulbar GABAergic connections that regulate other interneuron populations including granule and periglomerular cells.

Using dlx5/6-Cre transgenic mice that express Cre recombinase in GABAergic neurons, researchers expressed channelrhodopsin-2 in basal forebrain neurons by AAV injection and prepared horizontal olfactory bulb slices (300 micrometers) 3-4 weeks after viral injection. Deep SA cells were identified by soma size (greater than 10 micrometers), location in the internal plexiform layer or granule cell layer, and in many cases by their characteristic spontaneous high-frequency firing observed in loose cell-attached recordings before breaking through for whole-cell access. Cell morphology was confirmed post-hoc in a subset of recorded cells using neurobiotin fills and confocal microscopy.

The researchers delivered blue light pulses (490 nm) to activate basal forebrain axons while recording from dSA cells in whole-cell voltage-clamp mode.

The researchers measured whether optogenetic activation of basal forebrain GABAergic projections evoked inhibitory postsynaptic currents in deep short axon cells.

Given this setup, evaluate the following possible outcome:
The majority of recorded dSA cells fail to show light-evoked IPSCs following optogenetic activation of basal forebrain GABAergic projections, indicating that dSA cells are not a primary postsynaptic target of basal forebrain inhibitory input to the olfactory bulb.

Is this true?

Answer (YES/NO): NO